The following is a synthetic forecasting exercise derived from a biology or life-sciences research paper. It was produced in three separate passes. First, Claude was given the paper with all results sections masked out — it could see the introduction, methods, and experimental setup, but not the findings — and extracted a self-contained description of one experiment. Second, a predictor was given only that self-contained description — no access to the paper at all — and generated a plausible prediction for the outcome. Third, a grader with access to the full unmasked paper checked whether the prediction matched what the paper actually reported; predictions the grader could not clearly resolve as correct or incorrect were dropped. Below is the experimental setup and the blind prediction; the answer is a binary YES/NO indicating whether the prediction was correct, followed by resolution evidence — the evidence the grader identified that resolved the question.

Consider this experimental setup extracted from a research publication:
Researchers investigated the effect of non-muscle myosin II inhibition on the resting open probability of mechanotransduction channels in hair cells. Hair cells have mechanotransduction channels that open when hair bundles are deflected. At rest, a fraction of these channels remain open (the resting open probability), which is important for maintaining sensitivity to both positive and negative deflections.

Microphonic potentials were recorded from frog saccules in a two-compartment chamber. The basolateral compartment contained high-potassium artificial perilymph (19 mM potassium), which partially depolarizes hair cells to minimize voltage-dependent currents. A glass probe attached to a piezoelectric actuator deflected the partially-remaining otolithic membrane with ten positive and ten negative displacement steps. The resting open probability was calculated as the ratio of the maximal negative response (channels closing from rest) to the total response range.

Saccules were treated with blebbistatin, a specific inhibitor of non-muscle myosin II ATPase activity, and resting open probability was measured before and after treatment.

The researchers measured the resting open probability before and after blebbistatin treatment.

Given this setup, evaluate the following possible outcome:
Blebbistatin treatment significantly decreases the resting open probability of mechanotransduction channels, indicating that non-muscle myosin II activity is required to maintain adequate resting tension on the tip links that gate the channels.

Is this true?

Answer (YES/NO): NO